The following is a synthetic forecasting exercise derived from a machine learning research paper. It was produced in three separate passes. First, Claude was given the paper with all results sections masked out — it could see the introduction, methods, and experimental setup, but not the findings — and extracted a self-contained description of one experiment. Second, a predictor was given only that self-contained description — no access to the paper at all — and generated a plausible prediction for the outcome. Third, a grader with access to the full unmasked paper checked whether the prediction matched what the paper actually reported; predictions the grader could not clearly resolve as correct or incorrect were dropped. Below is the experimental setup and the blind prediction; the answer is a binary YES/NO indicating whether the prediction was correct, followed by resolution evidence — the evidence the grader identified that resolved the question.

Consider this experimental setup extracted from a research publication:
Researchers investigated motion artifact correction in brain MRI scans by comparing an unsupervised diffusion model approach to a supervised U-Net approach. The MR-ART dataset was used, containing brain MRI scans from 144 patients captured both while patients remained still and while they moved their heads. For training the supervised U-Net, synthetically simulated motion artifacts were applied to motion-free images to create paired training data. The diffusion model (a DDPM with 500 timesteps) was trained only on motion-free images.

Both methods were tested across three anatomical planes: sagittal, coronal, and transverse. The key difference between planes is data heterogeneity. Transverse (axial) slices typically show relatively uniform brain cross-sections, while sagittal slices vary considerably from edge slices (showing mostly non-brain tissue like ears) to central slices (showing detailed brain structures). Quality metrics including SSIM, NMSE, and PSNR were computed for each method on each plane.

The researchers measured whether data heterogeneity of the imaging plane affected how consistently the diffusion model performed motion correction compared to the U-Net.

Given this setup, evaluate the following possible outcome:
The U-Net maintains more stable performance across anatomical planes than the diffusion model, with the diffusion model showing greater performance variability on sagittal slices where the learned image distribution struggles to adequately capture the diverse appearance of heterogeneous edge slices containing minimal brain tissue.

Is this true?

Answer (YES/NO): YES